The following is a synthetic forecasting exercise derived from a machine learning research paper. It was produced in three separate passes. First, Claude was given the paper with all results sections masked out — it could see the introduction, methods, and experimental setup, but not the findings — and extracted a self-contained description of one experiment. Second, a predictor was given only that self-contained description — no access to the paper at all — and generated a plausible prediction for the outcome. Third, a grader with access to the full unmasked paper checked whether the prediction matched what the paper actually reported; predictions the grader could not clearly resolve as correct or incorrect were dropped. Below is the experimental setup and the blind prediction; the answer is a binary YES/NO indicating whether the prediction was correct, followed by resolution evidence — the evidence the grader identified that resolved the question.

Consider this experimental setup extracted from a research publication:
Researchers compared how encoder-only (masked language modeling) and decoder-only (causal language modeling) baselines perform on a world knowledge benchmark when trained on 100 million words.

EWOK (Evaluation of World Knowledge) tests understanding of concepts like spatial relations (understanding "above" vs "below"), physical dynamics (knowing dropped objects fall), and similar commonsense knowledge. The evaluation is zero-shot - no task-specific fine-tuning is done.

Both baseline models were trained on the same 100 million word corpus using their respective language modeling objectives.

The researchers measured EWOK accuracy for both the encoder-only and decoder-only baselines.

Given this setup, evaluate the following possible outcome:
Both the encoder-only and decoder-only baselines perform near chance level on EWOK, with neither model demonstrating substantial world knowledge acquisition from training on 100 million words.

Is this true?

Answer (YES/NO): YES